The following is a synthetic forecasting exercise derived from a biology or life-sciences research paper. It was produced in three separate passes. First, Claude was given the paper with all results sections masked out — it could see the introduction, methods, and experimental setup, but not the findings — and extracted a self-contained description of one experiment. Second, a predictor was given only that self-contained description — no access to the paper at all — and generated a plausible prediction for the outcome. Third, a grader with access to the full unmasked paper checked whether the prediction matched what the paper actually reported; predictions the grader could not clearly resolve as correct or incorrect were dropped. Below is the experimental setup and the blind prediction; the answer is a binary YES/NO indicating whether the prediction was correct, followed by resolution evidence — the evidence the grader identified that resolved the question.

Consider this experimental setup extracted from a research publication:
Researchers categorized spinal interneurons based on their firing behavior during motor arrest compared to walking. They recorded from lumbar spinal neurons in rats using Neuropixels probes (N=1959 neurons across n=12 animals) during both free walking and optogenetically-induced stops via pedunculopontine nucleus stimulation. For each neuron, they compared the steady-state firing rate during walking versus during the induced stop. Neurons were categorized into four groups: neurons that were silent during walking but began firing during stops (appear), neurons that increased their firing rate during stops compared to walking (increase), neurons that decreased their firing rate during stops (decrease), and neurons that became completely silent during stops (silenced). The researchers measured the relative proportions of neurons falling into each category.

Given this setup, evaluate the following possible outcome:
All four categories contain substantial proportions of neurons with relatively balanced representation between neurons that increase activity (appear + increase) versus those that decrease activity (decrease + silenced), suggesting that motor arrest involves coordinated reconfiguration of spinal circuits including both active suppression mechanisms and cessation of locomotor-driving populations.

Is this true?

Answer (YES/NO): NO